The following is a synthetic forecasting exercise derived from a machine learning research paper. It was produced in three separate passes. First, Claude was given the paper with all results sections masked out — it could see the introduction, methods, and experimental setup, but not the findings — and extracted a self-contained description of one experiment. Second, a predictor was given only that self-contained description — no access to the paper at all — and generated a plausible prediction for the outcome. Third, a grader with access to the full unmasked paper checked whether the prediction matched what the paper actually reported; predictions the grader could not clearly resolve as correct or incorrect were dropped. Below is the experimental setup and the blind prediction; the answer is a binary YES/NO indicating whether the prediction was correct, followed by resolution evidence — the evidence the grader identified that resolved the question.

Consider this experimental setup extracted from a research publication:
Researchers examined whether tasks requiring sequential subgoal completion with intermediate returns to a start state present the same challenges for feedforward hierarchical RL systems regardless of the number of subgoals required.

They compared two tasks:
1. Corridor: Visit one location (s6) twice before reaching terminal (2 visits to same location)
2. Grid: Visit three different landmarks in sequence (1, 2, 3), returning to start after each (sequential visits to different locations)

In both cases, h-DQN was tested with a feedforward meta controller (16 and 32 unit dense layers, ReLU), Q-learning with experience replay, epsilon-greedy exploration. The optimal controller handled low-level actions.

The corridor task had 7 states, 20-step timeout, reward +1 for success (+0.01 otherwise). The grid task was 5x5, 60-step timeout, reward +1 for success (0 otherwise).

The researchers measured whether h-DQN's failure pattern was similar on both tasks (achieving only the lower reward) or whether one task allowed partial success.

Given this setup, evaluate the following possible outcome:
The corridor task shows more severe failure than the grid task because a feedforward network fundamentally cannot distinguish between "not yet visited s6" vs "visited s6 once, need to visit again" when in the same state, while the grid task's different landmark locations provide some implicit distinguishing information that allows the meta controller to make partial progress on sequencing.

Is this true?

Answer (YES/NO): NO